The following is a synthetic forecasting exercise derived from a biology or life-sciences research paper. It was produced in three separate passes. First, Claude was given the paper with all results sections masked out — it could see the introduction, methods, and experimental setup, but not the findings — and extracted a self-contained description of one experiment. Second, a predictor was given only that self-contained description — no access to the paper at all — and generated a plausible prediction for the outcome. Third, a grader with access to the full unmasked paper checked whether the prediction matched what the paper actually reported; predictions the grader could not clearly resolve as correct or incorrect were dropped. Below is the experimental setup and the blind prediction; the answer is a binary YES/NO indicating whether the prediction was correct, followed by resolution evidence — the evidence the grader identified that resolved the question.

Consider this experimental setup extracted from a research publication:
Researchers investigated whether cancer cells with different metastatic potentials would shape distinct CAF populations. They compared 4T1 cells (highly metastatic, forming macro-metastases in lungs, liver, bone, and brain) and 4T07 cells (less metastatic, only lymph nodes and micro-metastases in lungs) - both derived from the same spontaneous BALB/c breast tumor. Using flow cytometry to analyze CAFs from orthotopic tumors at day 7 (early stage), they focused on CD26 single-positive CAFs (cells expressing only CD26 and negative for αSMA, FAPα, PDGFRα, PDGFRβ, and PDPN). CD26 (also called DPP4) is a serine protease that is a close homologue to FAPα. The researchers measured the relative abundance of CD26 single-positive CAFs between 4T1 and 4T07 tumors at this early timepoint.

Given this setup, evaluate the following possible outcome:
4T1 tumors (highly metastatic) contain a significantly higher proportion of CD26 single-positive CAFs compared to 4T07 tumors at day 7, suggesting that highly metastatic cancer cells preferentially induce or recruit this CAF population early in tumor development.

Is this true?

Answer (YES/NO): NO